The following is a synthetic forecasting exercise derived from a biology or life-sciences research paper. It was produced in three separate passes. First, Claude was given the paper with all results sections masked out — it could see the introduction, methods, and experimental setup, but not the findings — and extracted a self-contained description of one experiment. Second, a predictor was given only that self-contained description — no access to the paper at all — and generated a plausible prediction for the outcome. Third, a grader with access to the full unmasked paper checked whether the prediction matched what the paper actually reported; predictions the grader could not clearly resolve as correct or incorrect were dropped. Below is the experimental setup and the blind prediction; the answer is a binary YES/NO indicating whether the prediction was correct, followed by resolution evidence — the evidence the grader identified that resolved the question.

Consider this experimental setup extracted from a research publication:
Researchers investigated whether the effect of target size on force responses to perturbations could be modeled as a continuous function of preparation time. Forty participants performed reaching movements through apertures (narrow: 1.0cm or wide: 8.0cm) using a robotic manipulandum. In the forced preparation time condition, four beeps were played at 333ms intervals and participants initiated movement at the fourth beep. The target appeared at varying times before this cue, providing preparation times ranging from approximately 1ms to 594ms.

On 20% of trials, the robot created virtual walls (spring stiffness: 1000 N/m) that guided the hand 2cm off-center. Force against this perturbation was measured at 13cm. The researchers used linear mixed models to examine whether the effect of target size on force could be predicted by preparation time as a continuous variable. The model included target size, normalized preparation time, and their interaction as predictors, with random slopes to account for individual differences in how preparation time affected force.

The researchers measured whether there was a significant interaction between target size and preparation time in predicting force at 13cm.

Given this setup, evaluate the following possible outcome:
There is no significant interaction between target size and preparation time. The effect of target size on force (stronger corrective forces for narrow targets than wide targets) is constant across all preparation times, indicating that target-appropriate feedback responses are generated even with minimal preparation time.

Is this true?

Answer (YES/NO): YES